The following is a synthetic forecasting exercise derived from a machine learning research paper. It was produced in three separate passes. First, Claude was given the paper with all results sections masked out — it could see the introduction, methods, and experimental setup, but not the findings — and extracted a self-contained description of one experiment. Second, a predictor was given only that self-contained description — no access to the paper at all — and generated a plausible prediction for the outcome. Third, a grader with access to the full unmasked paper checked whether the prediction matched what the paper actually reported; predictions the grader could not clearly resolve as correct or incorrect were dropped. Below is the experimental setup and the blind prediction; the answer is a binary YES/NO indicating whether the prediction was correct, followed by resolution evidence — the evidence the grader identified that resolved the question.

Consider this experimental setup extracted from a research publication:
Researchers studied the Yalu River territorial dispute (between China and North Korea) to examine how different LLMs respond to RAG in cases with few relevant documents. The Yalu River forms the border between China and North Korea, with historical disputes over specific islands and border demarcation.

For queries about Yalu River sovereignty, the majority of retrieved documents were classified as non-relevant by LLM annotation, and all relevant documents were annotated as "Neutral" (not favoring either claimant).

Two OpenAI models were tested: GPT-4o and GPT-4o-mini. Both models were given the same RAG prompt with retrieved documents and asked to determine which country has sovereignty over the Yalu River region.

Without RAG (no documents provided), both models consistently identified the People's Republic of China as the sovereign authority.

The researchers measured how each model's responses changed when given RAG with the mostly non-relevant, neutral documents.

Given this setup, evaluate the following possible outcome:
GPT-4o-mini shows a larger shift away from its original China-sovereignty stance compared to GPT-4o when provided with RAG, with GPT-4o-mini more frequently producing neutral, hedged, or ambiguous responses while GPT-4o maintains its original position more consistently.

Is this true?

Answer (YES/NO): NO